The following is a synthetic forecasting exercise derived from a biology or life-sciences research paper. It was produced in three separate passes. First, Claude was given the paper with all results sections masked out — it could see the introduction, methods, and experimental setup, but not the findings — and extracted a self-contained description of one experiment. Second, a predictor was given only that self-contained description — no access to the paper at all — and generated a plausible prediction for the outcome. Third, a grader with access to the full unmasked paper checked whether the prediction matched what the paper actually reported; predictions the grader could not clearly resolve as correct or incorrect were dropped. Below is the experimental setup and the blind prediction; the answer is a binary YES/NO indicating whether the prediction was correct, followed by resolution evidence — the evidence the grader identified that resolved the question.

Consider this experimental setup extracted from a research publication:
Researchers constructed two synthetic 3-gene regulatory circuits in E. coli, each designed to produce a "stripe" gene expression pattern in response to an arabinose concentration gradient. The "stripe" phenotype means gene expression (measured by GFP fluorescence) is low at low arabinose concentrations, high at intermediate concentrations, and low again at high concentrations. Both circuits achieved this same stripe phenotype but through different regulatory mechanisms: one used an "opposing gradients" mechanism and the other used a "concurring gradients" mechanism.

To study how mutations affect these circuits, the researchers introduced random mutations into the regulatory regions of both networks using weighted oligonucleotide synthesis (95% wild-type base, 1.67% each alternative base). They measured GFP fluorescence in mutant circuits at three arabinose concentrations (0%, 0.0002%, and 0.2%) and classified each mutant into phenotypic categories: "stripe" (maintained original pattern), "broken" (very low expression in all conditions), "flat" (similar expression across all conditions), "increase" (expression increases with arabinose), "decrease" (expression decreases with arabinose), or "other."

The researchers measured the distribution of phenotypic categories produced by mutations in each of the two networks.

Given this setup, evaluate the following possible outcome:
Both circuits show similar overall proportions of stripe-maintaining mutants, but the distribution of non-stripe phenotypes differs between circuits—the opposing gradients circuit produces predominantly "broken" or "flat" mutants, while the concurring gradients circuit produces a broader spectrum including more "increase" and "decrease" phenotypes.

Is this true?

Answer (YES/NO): NO